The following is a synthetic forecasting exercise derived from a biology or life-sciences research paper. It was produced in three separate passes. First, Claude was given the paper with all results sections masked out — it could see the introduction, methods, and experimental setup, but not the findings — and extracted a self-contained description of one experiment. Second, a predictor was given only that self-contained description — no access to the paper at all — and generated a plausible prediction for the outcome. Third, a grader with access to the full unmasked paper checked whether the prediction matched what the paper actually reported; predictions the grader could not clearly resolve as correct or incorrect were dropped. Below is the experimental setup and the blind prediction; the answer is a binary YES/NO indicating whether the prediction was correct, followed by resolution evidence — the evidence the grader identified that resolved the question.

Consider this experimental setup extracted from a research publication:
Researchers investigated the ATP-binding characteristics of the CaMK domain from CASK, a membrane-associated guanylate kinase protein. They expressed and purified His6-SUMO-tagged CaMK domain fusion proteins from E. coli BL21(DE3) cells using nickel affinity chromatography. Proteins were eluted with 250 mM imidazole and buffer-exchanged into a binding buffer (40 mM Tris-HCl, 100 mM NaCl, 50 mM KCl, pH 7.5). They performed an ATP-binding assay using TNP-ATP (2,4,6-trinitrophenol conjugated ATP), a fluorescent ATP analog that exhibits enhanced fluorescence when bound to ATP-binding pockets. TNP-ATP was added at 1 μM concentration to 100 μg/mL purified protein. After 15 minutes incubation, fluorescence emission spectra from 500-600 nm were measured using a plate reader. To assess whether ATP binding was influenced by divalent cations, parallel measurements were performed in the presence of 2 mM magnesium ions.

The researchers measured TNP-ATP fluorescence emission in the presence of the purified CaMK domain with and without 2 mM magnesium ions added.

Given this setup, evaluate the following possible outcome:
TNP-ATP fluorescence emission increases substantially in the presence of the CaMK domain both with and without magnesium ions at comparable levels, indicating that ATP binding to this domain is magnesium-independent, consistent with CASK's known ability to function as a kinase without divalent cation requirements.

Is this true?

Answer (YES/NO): NO